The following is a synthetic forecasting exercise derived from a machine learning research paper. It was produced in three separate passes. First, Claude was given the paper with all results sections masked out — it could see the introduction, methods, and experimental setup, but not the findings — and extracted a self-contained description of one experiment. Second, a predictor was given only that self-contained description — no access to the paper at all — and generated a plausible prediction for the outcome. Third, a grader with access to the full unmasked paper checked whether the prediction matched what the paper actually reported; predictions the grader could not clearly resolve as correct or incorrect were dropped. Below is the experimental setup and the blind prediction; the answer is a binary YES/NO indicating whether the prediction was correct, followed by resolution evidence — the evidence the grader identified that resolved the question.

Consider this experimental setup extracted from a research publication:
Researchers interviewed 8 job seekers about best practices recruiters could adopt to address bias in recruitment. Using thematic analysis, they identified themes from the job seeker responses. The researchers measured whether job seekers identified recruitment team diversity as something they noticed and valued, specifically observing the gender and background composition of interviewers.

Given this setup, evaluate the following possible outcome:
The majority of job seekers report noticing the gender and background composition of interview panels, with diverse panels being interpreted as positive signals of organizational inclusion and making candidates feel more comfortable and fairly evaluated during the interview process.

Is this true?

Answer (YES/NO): NO